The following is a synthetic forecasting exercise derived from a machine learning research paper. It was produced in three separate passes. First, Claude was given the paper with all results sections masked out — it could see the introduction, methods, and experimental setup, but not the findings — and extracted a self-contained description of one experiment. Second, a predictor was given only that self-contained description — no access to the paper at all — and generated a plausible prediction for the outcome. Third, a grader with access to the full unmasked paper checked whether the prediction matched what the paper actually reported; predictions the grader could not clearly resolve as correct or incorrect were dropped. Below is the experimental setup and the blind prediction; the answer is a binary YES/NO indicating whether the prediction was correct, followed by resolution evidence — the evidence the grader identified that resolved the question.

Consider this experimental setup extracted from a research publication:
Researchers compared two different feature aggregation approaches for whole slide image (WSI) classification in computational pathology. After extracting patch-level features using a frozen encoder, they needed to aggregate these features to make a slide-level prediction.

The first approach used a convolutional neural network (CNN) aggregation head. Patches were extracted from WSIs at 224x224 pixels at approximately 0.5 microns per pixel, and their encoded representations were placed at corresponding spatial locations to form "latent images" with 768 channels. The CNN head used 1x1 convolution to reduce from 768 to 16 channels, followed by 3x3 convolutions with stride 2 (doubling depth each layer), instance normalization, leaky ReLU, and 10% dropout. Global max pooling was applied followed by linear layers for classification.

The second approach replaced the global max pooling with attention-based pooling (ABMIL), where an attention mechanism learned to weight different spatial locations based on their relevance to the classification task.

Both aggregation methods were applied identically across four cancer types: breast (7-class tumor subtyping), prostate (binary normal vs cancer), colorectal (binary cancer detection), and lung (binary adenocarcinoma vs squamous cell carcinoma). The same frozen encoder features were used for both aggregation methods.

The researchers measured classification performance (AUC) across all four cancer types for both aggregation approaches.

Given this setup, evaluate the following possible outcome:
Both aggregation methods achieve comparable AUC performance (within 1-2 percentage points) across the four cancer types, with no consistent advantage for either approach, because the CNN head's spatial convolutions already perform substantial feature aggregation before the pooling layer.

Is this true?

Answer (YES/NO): YES